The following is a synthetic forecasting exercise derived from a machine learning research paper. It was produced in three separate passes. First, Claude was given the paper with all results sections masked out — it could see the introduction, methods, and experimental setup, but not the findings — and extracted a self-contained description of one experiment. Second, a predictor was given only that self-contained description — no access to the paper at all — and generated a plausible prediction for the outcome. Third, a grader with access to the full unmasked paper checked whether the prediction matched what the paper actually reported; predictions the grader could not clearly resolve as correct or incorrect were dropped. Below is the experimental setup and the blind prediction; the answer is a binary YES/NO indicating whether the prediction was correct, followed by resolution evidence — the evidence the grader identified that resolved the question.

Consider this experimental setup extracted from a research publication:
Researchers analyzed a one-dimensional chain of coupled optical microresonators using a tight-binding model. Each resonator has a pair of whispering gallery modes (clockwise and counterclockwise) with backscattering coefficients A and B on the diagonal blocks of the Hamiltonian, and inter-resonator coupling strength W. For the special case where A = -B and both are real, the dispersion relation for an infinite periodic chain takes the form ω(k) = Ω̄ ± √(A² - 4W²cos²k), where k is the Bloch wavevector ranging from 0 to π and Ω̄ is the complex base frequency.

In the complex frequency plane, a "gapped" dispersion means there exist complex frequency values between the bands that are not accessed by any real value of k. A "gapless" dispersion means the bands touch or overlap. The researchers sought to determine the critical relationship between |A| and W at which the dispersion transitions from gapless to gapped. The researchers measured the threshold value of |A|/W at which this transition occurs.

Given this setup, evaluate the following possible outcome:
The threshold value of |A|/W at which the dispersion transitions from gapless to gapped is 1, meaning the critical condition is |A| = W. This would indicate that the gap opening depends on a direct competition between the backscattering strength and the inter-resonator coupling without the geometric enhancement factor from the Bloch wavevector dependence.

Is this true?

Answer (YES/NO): NO